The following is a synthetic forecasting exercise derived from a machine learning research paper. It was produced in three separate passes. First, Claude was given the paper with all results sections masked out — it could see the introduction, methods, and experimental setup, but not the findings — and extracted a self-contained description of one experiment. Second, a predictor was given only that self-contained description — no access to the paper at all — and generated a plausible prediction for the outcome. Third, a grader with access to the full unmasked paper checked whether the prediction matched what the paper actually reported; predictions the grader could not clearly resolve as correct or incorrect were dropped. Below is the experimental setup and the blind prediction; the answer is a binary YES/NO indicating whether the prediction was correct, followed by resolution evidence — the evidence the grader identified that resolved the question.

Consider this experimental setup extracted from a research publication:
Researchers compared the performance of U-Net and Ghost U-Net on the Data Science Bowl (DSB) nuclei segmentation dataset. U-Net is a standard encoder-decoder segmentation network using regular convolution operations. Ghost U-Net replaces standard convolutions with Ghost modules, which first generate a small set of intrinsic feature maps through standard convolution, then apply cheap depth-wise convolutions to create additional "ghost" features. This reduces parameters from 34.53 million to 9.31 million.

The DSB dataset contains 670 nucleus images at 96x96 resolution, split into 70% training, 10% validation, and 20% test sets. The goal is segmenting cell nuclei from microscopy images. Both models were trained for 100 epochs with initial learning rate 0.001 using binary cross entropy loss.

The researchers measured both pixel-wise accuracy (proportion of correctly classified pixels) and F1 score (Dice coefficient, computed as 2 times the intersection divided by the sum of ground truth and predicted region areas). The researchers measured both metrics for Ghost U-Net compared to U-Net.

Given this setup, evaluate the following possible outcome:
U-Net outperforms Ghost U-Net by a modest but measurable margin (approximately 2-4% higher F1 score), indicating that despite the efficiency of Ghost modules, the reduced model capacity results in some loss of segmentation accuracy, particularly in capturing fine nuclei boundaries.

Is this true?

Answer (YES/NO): NO